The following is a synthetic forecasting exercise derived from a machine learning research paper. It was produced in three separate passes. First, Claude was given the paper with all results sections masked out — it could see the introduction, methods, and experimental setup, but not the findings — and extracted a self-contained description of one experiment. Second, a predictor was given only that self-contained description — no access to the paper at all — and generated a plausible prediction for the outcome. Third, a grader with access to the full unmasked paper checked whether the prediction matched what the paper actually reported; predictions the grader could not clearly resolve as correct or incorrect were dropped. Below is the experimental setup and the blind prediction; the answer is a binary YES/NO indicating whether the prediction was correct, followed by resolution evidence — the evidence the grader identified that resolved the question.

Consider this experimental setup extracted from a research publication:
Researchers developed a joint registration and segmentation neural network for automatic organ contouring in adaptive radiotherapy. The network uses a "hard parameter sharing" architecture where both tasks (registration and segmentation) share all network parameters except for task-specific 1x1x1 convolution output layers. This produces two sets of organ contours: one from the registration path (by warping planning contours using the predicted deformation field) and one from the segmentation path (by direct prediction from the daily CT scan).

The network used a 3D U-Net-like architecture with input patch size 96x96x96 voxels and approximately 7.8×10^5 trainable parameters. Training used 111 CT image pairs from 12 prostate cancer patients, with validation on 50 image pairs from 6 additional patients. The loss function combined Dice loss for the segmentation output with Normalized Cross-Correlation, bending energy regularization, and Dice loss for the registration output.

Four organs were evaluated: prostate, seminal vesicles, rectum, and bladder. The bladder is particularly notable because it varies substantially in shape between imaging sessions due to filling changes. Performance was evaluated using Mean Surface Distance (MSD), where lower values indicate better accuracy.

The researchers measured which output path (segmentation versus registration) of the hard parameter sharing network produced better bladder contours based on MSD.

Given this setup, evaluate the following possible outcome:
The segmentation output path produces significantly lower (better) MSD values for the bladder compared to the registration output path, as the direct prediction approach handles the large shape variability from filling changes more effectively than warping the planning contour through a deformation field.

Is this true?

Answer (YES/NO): YES